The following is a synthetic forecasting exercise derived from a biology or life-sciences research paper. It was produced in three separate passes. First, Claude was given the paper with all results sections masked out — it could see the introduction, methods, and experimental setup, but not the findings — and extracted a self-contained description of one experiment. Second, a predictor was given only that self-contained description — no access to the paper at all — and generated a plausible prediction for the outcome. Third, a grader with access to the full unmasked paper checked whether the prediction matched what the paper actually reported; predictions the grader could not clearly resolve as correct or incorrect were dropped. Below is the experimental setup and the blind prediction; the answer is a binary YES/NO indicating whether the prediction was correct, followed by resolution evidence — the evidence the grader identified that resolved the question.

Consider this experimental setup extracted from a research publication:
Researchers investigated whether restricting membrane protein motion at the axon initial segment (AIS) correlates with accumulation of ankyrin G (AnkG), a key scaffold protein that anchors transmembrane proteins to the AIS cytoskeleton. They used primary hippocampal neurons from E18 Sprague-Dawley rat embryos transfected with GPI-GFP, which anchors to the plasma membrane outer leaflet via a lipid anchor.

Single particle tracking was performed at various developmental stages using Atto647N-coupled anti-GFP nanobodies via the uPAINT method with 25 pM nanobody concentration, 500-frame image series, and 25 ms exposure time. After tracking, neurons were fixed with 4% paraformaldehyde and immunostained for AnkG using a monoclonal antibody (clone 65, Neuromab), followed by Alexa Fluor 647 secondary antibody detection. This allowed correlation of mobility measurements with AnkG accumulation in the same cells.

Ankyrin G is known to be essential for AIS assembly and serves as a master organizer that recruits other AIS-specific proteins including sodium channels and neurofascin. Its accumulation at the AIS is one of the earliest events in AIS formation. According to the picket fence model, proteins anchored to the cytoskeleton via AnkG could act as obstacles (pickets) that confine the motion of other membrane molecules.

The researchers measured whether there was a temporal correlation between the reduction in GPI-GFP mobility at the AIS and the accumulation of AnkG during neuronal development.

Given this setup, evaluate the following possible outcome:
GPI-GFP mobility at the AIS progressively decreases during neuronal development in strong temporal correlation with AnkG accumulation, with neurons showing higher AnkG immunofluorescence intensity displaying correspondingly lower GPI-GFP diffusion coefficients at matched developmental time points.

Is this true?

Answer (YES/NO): NO